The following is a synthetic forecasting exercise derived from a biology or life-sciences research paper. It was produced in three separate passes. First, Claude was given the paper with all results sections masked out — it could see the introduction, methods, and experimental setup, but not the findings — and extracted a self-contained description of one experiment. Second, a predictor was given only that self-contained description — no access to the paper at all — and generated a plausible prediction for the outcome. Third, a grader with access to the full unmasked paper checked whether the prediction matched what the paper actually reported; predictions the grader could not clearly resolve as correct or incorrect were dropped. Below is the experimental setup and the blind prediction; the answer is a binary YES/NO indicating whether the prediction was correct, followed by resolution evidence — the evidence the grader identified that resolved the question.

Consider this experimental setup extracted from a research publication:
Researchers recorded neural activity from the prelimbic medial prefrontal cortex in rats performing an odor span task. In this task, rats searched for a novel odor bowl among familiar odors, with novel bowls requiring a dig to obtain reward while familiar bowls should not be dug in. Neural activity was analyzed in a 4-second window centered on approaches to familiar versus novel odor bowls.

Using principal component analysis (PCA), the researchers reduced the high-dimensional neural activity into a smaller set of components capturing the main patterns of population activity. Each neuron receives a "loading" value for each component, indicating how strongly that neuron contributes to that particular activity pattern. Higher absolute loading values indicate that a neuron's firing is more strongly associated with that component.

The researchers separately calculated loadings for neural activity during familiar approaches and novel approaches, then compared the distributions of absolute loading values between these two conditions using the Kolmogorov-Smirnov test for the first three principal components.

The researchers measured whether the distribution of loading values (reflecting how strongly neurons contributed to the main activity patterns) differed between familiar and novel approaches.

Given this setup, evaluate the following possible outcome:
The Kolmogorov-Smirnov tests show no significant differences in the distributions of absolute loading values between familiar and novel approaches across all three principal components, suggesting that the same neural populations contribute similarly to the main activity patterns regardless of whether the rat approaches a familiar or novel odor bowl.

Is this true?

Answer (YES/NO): NO